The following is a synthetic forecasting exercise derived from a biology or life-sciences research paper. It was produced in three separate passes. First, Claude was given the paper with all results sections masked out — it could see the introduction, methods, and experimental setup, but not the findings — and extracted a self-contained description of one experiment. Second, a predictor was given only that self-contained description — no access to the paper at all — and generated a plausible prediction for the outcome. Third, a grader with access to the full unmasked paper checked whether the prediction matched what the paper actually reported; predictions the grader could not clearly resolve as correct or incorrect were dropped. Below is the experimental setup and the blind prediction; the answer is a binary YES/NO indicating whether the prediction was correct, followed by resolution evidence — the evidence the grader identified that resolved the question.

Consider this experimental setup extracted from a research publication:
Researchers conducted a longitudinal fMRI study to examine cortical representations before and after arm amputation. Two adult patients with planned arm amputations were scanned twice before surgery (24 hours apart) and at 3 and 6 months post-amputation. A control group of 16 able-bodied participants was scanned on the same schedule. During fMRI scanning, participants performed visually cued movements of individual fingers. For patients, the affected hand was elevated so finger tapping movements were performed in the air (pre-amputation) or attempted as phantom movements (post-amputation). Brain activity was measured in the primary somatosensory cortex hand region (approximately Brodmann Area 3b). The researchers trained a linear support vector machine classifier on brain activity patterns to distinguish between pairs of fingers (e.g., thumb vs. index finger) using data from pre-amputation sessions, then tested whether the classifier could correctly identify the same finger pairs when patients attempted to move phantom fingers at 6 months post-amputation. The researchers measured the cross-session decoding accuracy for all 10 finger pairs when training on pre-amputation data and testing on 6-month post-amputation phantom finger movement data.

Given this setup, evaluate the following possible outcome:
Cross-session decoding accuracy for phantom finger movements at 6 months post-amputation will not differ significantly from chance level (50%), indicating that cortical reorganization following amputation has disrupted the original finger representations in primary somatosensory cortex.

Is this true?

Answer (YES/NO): NO